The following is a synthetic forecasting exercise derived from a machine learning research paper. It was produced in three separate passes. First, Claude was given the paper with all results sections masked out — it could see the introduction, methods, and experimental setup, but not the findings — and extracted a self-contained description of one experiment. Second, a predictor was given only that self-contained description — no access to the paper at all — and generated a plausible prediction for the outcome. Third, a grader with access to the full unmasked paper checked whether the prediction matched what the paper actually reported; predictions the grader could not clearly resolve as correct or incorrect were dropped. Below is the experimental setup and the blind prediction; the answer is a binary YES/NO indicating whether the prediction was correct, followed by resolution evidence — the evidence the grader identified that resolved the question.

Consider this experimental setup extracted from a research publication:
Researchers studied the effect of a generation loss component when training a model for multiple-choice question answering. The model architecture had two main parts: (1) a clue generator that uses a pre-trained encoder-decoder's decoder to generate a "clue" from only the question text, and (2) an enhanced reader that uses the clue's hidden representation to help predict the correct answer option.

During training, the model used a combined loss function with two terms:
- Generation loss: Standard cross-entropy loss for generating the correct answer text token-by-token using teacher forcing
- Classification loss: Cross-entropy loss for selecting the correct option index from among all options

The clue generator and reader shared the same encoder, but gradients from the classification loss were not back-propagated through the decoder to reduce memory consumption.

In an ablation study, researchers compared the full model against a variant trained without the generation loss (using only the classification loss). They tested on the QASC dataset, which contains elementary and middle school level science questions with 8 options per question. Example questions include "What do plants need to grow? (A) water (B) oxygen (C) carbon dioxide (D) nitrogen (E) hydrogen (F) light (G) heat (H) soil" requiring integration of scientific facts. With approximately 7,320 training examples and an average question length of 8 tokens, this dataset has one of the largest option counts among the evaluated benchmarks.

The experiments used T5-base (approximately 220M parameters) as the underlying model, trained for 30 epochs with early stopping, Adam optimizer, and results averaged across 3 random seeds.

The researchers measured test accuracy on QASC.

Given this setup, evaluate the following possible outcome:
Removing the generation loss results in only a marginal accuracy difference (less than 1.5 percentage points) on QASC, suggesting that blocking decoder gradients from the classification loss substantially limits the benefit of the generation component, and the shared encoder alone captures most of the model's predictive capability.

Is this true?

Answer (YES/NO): NO